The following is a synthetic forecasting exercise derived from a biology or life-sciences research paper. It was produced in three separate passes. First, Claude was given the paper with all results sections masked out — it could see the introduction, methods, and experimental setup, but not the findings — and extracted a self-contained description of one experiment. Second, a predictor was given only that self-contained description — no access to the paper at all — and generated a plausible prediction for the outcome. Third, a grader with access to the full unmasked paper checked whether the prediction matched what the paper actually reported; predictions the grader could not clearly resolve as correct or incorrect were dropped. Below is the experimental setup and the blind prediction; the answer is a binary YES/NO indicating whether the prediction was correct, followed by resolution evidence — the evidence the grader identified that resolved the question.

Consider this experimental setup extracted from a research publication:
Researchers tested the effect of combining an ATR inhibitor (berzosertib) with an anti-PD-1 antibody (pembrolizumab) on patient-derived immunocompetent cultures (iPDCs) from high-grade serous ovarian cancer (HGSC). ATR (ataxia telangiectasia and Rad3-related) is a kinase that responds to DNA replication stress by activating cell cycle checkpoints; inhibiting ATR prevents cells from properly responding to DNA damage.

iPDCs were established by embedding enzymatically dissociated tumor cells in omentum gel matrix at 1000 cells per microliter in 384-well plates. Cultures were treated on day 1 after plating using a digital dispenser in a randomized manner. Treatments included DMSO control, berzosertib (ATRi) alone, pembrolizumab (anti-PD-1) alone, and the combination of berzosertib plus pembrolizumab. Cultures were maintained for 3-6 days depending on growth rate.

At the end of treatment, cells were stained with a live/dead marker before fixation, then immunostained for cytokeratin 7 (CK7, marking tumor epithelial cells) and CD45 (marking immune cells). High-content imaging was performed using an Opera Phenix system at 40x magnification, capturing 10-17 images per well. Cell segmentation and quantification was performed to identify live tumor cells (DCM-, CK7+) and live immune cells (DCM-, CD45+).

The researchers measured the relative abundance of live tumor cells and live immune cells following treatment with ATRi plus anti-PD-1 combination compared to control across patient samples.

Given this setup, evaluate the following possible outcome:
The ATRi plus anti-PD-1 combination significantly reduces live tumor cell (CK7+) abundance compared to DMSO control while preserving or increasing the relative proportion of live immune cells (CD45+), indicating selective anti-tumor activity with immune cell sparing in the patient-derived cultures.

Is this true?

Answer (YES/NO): NO